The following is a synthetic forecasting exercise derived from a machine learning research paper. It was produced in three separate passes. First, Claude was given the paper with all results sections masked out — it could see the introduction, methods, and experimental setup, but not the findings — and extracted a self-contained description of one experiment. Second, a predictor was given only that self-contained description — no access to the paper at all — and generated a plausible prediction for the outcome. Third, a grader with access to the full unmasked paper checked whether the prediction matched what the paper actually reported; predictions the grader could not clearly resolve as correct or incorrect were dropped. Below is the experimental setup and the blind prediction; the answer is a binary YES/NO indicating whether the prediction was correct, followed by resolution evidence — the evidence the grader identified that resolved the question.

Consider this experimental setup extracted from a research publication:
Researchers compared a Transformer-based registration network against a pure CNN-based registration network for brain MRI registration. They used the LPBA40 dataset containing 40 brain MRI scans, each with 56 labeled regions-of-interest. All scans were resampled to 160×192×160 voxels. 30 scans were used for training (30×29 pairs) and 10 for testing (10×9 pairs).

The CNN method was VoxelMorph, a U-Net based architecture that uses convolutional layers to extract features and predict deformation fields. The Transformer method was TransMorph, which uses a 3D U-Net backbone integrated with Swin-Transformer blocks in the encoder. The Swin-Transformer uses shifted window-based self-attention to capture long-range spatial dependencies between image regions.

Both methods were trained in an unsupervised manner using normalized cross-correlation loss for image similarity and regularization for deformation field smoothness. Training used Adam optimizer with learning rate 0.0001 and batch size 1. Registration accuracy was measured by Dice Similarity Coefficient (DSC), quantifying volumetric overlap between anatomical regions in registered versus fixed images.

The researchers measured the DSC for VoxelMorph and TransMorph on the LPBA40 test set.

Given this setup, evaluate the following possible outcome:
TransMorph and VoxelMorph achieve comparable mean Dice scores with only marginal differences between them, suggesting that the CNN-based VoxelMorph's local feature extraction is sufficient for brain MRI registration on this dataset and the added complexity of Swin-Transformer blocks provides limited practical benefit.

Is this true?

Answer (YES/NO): NO